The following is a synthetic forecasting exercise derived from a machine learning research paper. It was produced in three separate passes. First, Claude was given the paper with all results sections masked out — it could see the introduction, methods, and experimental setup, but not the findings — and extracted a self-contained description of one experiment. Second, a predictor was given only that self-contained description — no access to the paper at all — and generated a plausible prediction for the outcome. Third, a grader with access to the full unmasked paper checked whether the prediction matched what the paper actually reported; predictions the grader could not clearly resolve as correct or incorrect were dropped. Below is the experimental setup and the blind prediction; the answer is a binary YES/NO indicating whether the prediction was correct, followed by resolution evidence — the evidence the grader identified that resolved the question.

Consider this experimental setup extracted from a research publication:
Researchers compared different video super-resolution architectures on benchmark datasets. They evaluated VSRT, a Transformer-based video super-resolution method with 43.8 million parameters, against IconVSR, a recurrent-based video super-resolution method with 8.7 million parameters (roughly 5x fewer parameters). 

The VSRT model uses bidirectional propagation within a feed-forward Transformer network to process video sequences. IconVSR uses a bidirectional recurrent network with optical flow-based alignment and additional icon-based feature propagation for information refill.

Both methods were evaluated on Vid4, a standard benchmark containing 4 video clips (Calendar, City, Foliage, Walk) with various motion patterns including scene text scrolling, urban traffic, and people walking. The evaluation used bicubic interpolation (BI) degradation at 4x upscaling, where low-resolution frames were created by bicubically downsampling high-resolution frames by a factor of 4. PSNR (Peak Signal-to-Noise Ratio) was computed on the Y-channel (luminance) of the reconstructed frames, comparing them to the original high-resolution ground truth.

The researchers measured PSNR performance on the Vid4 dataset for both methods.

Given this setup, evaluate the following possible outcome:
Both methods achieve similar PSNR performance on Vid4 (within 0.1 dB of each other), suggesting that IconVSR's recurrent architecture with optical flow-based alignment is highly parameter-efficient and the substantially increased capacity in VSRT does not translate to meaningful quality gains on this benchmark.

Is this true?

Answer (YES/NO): YES